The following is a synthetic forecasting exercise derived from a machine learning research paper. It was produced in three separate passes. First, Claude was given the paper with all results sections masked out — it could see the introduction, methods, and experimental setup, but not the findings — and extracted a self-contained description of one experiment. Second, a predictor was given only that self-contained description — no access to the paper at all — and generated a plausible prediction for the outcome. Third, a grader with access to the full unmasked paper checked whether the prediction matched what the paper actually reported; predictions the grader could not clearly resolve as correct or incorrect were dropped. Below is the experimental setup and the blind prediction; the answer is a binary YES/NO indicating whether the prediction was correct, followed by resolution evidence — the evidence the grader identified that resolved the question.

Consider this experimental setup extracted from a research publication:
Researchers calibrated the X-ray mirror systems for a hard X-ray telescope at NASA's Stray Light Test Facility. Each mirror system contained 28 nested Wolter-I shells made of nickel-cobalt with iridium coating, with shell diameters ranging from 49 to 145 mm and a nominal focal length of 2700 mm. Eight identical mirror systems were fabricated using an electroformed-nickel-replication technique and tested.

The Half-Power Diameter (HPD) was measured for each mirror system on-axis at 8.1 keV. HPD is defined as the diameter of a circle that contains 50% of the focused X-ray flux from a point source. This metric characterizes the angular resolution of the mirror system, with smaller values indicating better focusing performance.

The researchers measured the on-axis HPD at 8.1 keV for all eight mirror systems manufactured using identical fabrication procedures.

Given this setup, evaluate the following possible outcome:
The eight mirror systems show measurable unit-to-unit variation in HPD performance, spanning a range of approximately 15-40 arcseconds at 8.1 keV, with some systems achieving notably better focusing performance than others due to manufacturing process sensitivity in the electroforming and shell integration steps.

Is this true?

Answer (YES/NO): NO